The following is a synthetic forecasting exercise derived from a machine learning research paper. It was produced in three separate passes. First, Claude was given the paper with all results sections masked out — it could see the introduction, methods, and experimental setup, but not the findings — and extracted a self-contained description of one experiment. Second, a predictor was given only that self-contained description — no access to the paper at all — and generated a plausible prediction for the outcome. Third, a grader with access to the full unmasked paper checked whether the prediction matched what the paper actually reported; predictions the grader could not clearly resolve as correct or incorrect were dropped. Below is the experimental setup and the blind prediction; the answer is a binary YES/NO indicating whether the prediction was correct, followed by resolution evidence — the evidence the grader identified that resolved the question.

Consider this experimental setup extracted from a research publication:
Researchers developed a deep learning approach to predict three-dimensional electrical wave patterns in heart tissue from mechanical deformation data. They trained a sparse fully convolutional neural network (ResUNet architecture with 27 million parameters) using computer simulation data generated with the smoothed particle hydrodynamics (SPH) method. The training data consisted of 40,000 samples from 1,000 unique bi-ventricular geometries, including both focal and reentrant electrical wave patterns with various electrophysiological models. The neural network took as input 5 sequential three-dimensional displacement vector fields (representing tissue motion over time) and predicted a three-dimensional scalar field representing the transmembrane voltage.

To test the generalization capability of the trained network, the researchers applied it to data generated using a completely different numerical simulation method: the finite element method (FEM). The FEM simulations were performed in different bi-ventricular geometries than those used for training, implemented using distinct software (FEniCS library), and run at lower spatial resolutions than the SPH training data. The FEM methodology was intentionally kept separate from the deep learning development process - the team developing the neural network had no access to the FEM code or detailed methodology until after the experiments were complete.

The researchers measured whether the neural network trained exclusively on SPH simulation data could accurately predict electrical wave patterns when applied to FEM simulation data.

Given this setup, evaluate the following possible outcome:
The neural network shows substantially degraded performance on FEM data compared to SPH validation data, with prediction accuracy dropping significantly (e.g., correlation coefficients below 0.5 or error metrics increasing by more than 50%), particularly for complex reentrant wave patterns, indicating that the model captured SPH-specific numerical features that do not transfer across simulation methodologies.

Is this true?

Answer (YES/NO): NO